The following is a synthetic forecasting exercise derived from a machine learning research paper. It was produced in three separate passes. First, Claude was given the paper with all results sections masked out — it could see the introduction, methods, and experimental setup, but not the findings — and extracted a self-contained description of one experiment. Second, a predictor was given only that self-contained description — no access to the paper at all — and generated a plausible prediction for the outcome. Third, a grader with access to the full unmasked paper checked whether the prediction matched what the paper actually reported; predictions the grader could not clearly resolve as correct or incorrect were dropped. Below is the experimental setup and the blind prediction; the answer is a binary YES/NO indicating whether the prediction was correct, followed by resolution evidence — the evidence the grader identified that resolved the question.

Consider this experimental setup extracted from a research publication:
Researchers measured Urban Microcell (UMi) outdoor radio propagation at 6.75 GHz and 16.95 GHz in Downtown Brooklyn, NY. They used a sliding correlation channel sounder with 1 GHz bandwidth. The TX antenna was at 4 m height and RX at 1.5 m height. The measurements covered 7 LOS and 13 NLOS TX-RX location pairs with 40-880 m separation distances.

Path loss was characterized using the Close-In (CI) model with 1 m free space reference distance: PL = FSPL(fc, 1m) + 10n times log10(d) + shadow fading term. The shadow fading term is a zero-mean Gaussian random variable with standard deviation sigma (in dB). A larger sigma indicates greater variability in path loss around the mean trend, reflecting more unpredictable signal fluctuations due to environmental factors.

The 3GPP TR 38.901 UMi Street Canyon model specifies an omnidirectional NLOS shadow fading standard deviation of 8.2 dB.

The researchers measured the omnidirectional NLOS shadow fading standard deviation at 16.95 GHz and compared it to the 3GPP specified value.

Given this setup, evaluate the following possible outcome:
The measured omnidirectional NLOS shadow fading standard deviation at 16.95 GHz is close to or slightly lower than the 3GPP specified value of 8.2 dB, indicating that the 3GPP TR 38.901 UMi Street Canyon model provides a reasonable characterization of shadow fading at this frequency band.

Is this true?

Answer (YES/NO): NO